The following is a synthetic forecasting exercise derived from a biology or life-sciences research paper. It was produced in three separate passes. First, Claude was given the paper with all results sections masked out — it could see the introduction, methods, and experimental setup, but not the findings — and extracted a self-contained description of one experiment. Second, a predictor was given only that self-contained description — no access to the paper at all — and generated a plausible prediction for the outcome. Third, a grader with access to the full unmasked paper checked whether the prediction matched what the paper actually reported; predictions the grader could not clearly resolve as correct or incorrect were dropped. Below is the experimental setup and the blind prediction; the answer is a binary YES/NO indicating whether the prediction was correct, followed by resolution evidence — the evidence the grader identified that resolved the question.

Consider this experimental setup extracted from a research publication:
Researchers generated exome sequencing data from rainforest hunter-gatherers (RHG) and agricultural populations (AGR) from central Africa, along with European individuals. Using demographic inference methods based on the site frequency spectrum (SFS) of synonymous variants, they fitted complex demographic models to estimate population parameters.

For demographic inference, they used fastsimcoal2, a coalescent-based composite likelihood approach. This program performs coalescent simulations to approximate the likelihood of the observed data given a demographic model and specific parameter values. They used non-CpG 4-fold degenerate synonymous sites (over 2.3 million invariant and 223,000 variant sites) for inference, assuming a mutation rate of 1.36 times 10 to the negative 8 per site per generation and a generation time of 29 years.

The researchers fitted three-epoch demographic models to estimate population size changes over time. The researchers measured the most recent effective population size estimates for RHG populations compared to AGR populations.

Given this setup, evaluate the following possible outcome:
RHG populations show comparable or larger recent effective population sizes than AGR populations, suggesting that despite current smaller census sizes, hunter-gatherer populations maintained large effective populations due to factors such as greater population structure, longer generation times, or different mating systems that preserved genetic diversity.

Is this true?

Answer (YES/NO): NO